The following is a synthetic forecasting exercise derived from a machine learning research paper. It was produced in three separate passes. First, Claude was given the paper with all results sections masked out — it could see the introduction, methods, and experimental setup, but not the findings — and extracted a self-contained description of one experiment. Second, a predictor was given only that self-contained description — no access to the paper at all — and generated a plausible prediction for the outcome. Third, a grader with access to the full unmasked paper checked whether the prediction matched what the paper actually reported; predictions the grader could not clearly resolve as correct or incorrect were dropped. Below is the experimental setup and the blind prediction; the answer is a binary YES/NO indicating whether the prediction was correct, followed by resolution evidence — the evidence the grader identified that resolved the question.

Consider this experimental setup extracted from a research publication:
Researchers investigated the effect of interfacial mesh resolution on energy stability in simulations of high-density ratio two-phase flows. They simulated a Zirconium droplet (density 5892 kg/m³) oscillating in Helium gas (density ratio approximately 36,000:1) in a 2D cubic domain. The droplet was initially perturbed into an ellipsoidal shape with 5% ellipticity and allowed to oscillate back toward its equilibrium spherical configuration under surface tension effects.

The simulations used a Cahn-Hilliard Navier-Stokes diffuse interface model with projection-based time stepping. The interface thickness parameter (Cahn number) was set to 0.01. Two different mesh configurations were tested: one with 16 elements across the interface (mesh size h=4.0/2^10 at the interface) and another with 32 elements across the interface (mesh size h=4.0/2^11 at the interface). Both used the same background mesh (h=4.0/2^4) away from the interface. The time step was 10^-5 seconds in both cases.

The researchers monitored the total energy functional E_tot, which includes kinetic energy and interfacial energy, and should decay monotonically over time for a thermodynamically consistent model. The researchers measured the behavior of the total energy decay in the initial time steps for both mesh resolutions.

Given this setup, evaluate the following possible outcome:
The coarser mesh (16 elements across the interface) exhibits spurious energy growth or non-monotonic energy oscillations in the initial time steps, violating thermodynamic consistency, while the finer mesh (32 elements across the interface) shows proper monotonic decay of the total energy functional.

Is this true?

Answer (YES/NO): YES